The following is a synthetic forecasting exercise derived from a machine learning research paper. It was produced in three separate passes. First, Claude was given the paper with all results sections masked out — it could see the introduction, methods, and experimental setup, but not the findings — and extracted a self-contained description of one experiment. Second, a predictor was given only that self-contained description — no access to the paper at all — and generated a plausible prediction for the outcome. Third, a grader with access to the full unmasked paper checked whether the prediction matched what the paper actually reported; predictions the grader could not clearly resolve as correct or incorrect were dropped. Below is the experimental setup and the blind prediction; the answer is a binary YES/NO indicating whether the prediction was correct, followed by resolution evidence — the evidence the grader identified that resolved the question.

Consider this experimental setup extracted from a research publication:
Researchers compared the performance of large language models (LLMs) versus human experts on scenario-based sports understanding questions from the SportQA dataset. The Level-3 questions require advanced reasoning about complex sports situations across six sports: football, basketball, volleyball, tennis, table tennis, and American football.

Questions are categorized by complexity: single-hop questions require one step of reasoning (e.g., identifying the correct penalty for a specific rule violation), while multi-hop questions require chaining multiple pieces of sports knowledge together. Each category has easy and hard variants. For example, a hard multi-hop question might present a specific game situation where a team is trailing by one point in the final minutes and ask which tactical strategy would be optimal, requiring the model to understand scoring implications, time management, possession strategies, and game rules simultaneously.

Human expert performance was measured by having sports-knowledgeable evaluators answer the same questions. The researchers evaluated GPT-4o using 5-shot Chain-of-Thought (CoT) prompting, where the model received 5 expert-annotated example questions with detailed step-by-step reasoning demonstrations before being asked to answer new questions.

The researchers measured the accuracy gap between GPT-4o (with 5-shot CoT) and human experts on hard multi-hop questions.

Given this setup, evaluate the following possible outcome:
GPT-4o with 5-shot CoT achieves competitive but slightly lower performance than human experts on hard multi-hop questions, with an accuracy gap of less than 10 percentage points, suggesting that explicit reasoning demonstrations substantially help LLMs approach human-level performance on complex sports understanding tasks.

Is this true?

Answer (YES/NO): NO